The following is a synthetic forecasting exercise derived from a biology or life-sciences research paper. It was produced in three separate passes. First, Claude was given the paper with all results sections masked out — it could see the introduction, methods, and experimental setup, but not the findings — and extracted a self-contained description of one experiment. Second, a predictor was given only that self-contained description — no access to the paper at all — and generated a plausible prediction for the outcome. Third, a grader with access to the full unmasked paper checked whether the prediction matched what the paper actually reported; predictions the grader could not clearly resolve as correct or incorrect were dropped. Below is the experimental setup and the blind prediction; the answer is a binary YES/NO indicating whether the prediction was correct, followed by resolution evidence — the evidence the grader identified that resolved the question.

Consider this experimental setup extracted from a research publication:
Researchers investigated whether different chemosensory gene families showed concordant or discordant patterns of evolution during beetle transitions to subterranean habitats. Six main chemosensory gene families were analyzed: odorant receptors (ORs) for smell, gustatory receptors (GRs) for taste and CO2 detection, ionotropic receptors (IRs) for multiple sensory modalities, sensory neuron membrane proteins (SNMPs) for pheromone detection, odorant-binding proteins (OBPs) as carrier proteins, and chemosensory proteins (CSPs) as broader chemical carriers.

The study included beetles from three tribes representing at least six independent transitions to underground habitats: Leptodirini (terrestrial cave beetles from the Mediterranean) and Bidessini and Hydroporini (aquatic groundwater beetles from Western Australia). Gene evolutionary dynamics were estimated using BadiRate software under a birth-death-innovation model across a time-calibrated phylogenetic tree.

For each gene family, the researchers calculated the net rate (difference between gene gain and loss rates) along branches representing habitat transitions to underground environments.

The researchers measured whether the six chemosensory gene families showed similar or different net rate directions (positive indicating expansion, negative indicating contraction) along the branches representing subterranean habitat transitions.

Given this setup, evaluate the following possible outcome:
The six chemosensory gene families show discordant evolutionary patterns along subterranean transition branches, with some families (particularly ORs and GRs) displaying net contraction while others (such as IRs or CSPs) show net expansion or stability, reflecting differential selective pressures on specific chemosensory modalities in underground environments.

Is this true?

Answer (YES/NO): NO